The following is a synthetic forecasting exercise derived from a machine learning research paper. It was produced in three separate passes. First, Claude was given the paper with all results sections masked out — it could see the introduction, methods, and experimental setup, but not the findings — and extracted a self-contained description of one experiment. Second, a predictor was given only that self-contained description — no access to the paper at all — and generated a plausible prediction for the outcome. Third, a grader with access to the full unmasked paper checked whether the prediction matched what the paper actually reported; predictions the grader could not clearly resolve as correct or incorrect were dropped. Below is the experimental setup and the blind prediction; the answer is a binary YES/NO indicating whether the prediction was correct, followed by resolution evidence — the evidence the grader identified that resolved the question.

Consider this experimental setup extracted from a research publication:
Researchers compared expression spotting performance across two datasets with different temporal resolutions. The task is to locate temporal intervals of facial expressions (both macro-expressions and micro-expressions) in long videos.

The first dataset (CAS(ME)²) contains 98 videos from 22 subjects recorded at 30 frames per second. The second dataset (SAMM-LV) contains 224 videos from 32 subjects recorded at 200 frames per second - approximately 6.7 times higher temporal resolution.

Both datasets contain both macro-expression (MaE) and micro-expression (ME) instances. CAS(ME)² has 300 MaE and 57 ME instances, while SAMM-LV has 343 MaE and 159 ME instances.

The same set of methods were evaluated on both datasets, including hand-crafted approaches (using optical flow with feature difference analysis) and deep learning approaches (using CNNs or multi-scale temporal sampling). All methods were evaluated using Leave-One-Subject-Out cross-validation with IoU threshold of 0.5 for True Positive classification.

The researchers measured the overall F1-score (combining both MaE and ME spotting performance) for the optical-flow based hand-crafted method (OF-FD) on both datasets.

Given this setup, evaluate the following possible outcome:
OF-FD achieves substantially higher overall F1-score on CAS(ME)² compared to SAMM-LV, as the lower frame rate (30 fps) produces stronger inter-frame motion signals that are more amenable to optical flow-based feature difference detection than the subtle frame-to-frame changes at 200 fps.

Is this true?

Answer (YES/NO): NO